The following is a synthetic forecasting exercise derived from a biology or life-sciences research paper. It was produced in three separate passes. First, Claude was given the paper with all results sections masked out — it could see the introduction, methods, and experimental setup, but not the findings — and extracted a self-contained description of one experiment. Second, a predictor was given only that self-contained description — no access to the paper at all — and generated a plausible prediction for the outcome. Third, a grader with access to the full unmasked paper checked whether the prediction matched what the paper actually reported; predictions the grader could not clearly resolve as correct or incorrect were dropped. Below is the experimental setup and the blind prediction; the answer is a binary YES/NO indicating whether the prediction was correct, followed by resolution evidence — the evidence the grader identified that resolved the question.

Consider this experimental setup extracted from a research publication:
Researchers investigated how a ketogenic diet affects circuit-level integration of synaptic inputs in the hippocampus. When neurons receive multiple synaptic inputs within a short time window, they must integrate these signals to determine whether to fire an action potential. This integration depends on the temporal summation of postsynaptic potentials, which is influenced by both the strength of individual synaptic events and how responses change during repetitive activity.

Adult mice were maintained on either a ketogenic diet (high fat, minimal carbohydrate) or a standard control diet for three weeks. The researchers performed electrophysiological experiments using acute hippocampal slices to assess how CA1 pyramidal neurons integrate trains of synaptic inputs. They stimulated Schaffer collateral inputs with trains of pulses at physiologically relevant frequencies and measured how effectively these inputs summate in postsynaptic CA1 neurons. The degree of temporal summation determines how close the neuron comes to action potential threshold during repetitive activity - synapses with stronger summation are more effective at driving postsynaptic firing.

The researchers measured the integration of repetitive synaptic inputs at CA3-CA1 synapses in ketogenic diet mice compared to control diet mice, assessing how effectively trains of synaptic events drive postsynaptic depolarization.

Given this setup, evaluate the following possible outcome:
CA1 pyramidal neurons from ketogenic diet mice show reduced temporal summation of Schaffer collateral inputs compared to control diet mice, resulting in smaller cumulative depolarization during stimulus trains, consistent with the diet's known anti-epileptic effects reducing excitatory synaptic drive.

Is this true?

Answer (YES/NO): YES